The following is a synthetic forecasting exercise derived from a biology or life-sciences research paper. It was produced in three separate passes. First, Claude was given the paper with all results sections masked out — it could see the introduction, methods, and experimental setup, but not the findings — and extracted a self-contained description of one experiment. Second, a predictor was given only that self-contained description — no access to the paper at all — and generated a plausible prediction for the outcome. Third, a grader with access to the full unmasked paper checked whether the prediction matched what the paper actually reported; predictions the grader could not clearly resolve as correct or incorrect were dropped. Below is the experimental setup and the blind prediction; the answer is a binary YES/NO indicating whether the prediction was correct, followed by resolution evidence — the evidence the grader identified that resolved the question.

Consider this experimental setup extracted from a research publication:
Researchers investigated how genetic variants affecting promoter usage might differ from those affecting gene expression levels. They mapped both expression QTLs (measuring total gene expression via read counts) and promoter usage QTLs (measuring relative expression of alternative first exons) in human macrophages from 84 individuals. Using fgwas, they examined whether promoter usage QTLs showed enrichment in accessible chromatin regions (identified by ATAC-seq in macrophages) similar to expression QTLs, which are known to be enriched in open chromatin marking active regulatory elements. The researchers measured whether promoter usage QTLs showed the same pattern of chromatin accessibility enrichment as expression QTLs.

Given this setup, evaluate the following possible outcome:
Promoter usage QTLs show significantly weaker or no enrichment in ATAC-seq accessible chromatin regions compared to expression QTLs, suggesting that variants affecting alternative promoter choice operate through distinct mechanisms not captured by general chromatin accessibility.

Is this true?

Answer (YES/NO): YES